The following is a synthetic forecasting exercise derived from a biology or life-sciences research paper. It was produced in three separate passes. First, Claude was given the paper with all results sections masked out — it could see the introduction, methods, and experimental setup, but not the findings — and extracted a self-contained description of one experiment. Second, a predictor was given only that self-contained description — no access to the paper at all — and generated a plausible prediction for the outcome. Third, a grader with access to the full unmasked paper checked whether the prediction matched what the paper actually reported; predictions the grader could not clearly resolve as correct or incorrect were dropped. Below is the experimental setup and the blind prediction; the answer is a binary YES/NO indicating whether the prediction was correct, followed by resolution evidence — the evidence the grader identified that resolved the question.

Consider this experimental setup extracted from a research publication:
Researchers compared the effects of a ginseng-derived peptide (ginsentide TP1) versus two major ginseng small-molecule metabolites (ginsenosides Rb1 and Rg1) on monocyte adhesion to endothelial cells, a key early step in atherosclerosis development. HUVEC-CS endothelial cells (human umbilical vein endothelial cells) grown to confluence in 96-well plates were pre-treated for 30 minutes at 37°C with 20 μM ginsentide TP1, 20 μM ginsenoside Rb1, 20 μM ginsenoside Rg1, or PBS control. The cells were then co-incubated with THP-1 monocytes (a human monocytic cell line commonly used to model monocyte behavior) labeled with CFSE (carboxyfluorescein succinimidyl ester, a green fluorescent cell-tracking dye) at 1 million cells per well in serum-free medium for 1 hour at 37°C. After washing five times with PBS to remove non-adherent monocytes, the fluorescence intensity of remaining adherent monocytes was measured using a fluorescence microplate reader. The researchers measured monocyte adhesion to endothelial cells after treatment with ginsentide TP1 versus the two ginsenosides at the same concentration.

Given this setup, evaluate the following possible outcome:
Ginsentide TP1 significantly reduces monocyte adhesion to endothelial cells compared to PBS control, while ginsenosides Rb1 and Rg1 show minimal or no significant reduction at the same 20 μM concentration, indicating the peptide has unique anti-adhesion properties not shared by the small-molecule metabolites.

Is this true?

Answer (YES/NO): NO